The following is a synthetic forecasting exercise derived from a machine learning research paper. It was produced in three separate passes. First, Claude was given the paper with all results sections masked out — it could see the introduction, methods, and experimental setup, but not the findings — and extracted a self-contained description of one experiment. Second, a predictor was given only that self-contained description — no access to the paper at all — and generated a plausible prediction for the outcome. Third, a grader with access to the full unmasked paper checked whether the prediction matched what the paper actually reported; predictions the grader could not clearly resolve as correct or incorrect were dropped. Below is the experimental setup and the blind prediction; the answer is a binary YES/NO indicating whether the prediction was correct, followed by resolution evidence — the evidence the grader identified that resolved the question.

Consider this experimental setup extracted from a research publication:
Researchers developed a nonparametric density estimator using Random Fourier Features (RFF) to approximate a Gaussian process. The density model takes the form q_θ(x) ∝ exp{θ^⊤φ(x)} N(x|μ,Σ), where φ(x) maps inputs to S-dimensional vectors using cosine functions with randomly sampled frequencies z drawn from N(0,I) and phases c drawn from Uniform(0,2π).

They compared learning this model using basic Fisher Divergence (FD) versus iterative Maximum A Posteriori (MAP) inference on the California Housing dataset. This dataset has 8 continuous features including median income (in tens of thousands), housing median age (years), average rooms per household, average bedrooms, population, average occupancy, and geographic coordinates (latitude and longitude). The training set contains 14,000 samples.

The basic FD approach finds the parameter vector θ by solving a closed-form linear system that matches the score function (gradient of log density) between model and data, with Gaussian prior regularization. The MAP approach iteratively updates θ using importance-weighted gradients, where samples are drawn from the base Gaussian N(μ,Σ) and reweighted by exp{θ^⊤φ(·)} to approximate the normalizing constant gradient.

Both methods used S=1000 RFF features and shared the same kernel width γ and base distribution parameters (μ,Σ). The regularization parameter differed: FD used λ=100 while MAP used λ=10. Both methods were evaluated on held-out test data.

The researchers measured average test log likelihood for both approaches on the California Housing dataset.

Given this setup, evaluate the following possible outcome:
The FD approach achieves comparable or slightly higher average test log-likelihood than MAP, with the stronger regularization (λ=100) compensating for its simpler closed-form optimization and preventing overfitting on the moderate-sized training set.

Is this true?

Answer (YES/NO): NO